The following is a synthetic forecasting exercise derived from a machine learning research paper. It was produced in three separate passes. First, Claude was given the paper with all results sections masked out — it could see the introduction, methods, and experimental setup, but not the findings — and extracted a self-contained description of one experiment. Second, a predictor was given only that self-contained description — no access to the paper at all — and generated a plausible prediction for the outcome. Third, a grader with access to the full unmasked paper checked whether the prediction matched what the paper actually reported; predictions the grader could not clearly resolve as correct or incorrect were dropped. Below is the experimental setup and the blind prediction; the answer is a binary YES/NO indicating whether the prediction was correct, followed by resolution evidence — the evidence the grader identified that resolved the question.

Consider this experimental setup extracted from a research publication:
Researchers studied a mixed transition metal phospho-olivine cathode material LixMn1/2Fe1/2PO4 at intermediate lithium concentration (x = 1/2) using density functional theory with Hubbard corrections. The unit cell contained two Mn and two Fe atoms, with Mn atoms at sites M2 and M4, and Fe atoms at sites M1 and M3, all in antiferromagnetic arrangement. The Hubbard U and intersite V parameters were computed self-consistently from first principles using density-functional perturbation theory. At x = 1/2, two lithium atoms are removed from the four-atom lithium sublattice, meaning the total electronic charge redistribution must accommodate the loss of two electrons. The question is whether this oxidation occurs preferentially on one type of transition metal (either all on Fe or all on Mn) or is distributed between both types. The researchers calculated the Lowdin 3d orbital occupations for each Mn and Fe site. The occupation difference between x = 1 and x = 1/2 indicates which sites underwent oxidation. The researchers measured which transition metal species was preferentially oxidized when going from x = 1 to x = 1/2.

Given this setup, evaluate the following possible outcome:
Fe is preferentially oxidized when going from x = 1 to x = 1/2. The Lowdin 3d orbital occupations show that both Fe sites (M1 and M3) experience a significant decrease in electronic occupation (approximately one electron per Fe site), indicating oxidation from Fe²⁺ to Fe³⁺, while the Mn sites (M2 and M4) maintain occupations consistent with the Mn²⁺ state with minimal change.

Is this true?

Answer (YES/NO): YES